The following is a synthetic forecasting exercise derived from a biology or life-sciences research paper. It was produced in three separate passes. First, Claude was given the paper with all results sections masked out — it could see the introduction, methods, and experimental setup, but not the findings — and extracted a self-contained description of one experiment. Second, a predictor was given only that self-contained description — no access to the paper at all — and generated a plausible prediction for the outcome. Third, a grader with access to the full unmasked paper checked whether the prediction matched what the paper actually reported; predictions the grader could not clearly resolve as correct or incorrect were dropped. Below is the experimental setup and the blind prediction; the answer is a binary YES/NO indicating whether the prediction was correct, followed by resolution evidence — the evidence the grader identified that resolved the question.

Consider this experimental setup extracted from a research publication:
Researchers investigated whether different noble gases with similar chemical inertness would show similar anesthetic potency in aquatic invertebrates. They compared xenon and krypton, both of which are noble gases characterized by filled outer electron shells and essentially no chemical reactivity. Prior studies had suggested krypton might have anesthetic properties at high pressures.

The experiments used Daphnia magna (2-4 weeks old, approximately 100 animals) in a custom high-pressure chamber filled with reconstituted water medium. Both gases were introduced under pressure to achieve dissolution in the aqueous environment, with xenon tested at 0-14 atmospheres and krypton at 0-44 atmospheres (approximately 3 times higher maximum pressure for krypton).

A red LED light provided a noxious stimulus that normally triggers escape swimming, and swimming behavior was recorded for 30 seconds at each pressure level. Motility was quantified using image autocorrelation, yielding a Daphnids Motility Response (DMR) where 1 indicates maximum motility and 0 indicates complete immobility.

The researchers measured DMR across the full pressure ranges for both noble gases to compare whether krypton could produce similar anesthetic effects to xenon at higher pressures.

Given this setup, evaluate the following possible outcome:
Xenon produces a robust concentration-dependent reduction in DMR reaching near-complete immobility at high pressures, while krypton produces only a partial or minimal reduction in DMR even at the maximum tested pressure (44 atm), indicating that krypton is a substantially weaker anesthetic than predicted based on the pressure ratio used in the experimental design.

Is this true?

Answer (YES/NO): YES